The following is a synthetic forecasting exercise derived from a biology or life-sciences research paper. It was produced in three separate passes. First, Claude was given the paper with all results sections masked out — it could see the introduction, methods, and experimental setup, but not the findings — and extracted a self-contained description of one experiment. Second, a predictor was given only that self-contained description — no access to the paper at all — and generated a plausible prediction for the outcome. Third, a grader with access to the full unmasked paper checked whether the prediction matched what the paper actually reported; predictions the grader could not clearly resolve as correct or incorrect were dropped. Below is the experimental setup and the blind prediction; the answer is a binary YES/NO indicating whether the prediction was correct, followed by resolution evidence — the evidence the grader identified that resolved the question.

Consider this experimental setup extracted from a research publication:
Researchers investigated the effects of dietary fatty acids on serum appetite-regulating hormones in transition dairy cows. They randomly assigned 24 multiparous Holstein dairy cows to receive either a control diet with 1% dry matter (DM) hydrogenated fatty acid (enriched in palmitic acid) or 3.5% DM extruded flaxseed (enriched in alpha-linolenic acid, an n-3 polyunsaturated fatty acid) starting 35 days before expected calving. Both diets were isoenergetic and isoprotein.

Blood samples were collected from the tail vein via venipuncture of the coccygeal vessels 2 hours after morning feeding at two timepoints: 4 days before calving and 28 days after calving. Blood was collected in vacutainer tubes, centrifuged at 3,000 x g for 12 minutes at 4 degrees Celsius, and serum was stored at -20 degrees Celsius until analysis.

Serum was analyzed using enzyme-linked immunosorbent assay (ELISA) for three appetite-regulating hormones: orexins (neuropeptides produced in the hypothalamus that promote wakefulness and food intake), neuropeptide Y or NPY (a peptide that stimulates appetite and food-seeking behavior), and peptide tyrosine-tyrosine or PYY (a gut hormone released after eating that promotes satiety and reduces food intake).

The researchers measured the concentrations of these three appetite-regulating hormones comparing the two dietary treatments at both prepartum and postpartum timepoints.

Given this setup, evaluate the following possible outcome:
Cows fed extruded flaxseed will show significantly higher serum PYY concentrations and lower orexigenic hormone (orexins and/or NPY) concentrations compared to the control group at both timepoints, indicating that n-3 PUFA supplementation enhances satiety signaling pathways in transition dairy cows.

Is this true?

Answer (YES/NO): NO